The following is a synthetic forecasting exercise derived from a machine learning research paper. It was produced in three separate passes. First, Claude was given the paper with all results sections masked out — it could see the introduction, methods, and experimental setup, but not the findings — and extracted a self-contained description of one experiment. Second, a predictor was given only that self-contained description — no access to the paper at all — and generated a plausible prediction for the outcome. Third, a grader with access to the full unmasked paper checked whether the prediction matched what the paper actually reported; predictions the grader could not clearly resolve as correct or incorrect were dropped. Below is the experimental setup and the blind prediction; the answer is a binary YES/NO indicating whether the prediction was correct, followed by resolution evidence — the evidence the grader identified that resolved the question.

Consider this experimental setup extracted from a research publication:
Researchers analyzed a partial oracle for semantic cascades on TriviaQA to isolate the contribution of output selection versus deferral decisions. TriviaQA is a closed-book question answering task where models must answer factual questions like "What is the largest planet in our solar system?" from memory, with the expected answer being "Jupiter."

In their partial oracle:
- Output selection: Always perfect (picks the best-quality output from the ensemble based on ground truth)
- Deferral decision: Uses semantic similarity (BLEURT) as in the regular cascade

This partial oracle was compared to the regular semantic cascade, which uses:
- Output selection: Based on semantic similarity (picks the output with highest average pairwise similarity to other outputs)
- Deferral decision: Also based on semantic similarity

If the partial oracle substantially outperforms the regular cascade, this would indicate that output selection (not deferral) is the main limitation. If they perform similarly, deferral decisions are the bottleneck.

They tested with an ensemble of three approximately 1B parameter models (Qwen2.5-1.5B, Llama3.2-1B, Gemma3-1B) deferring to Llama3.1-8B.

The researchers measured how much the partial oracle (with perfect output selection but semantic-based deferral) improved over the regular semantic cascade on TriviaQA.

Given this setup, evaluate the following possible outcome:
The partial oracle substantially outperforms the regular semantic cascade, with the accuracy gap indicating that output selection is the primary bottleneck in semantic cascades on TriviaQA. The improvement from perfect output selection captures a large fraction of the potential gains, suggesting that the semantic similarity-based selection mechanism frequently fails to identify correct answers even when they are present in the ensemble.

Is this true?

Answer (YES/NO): NO